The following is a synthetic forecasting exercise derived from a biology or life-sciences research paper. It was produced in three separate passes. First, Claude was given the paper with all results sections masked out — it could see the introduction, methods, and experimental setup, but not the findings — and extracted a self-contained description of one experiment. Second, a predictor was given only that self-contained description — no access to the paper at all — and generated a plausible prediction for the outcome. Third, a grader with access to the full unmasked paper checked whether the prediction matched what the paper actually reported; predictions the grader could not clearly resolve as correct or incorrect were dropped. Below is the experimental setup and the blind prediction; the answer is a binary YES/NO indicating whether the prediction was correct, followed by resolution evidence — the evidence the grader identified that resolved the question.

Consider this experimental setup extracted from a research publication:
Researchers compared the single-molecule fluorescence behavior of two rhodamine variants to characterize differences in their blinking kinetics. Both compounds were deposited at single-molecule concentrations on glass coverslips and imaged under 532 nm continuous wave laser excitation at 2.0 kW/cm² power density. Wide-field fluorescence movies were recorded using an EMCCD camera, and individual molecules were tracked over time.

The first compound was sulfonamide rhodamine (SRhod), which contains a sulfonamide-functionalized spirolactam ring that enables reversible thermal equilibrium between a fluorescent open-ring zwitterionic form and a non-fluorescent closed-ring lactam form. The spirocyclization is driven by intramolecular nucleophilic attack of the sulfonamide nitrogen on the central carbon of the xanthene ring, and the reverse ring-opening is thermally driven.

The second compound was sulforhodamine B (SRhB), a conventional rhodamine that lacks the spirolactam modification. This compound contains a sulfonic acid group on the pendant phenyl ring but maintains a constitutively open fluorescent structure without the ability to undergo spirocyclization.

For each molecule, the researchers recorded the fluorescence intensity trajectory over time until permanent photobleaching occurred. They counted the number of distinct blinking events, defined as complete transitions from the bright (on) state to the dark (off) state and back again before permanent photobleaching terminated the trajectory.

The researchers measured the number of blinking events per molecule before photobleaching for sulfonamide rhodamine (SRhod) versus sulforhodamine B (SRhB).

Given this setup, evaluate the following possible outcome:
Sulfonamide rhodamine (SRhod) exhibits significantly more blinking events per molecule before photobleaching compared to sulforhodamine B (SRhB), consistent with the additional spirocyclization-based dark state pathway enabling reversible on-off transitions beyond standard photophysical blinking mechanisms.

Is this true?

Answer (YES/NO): YES